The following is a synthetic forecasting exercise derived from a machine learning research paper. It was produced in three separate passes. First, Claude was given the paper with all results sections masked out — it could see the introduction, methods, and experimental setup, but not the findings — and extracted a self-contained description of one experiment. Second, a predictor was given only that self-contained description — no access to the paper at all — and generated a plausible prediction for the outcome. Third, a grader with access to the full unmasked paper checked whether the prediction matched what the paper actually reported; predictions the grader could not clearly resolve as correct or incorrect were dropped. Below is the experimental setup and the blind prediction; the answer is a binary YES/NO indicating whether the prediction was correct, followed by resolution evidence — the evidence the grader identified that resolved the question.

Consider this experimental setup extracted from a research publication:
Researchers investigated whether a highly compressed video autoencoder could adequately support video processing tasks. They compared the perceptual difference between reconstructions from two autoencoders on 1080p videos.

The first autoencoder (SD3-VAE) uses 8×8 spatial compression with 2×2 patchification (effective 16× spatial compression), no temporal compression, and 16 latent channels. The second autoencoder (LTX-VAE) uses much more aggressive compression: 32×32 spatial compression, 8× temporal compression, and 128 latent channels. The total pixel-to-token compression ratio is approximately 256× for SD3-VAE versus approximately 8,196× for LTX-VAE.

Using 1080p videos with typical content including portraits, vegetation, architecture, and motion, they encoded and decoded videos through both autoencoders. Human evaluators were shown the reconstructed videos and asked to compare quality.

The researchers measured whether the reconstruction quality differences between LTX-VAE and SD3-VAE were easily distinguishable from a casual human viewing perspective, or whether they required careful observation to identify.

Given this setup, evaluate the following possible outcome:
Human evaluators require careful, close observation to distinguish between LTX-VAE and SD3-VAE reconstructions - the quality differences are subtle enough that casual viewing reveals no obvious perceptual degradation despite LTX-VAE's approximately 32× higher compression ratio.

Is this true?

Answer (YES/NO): YES